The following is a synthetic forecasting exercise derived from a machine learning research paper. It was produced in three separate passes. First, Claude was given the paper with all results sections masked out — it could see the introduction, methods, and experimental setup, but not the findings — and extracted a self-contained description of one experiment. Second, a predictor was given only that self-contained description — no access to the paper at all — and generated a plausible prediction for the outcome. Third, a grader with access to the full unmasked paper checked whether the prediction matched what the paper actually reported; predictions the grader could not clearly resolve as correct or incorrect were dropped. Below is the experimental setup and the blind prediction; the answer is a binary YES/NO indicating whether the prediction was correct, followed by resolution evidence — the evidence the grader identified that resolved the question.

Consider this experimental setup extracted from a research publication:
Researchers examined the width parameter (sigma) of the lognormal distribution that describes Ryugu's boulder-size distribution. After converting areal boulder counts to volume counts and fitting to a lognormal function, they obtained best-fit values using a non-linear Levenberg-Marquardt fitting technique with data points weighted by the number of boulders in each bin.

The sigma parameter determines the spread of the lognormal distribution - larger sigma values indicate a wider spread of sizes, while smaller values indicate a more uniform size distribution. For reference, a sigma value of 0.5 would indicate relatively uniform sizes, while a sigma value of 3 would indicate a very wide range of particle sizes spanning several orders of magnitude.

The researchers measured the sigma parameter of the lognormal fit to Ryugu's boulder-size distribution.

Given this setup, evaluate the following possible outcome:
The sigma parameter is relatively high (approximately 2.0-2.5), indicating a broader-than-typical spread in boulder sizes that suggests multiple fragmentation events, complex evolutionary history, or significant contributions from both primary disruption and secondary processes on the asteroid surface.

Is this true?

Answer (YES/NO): YES